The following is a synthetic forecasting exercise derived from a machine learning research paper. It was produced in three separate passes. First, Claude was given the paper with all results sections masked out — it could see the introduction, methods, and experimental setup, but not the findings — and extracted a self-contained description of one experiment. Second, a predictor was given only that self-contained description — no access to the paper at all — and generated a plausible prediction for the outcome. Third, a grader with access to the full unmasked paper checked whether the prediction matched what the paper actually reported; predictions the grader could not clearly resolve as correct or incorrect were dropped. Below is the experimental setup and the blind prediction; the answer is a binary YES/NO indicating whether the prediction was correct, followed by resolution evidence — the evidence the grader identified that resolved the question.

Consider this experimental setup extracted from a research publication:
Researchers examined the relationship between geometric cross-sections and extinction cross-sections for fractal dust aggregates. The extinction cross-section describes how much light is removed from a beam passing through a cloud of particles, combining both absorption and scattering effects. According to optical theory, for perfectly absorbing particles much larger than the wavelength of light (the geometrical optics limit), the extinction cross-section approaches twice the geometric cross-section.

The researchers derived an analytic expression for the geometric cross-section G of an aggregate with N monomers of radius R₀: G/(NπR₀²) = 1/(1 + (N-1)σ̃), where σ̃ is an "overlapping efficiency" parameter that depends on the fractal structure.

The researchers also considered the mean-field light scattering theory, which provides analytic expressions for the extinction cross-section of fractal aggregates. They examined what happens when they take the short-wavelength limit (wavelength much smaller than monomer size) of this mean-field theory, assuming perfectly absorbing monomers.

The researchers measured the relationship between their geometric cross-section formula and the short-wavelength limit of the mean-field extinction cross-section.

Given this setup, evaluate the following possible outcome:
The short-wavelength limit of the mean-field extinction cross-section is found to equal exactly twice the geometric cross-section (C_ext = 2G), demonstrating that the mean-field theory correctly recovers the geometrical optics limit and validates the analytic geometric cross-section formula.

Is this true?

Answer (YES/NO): YES